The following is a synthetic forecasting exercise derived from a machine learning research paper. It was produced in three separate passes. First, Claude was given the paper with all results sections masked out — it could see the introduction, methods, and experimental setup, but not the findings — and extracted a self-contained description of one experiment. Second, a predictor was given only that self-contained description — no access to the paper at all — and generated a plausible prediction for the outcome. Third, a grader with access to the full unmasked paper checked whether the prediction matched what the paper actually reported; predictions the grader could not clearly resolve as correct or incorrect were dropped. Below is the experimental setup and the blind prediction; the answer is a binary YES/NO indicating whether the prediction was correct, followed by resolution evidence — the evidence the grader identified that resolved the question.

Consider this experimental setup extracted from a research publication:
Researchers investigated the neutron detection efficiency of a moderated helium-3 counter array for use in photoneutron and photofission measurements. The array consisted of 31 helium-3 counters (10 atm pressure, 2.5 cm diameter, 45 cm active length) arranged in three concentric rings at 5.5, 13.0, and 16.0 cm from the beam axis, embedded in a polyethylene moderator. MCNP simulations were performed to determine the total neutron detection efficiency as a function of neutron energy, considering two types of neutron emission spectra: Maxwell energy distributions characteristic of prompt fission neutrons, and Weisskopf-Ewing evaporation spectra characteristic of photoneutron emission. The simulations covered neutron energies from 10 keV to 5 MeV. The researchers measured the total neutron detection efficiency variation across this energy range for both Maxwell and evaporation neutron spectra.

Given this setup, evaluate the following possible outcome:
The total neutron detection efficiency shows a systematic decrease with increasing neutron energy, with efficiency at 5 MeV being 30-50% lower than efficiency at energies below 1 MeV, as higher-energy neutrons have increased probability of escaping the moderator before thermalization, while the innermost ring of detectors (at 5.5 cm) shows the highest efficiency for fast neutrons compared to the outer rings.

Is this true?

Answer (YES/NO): NO